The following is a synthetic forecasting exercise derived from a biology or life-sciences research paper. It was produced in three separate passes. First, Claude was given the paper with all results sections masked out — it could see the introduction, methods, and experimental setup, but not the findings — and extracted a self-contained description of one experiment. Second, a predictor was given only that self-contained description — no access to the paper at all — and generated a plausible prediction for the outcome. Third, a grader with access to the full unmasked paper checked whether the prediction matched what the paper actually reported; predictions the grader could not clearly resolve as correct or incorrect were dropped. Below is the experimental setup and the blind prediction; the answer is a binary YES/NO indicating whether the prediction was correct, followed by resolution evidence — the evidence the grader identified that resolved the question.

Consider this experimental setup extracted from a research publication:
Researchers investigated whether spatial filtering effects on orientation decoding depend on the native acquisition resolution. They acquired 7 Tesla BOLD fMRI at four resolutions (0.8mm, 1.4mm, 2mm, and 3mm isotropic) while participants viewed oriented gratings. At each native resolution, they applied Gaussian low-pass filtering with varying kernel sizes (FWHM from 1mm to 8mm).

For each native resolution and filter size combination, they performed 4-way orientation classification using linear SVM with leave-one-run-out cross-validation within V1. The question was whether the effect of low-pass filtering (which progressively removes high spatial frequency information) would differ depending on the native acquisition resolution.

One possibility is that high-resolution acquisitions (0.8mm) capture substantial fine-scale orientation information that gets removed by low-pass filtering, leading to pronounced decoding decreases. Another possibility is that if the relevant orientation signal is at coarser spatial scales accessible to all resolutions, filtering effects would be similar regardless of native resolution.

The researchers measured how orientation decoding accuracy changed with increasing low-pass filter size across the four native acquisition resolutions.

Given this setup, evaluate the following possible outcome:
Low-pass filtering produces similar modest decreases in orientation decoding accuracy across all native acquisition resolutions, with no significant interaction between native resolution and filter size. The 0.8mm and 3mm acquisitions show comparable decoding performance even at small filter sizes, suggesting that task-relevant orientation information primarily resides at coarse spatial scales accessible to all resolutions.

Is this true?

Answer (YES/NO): NO